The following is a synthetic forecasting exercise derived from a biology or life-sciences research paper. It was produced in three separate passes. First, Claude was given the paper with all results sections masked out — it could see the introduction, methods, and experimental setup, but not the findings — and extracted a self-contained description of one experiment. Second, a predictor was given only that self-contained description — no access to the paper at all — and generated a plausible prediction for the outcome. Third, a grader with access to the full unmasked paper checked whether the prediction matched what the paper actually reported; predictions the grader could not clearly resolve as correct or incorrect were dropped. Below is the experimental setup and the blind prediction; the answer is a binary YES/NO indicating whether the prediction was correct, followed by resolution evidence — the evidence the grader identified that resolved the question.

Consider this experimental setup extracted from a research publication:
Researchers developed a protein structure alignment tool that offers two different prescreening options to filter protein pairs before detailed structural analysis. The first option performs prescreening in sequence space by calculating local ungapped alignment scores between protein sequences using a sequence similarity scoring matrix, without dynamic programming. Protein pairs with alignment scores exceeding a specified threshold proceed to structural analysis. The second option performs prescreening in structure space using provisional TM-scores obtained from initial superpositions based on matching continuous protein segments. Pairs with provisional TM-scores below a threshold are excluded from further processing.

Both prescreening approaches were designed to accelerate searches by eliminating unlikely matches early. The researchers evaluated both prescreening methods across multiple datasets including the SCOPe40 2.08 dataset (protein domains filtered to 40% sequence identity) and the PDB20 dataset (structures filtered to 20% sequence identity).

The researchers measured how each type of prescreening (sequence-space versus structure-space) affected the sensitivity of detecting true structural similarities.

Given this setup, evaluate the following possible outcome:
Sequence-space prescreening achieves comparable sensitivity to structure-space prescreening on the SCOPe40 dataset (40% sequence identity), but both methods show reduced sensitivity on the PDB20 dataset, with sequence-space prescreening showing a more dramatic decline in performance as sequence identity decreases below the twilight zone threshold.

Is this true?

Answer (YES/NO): NO